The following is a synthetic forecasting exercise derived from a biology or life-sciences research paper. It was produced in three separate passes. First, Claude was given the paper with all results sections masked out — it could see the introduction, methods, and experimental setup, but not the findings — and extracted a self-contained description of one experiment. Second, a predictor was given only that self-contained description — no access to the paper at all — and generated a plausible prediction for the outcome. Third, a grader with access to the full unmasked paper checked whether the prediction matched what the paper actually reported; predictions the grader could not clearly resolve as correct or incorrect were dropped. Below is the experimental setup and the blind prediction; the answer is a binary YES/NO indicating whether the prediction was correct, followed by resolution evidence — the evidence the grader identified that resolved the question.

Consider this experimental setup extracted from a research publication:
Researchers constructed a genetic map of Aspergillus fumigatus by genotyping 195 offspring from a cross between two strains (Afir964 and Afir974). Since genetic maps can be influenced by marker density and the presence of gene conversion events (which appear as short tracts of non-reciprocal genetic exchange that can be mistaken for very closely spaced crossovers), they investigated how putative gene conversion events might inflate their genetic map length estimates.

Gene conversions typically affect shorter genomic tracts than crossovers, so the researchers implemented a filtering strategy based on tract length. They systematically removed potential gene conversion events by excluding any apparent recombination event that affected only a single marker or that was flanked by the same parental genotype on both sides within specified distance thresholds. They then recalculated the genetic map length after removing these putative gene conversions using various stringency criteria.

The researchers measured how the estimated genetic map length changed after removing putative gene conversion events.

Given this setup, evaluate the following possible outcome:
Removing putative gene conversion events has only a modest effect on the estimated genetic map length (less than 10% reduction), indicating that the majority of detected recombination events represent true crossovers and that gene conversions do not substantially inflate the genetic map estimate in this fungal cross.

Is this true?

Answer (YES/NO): NO